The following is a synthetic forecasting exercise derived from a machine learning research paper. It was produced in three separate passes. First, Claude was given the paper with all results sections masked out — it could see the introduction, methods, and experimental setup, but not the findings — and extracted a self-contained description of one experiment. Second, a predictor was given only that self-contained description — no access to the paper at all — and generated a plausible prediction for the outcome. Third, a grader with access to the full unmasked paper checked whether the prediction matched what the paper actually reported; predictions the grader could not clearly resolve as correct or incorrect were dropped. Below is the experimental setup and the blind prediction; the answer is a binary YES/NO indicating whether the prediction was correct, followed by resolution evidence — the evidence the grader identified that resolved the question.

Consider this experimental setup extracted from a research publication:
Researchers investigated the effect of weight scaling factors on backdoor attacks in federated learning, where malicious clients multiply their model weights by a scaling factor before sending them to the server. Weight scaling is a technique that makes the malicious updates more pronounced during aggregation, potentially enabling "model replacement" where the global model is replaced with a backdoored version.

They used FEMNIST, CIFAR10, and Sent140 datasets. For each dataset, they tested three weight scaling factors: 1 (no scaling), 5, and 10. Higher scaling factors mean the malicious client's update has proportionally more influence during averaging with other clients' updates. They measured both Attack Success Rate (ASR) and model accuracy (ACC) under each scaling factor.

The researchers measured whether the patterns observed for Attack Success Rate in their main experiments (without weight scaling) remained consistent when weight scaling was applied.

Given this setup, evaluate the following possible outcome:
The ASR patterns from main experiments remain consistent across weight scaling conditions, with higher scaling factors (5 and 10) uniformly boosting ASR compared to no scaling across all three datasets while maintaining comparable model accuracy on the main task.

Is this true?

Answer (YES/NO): NO